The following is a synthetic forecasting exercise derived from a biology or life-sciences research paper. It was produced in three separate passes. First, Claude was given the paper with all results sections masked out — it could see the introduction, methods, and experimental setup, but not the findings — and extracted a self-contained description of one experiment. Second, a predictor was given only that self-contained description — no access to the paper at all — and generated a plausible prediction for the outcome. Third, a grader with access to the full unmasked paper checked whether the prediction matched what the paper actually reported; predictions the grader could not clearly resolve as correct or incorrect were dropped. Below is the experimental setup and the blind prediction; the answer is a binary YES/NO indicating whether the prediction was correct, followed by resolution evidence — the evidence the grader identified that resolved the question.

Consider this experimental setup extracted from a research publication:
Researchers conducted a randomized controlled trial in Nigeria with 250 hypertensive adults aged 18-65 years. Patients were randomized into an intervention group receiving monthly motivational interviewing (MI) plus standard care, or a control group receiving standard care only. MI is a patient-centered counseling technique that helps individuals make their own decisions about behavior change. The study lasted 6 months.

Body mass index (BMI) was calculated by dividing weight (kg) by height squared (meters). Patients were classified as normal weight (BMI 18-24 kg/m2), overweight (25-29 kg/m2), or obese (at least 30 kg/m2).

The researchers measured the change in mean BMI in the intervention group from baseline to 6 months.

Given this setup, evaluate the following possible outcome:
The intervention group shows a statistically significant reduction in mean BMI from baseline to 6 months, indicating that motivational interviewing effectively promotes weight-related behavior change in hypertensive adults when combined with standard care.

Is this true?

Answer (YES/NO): NO